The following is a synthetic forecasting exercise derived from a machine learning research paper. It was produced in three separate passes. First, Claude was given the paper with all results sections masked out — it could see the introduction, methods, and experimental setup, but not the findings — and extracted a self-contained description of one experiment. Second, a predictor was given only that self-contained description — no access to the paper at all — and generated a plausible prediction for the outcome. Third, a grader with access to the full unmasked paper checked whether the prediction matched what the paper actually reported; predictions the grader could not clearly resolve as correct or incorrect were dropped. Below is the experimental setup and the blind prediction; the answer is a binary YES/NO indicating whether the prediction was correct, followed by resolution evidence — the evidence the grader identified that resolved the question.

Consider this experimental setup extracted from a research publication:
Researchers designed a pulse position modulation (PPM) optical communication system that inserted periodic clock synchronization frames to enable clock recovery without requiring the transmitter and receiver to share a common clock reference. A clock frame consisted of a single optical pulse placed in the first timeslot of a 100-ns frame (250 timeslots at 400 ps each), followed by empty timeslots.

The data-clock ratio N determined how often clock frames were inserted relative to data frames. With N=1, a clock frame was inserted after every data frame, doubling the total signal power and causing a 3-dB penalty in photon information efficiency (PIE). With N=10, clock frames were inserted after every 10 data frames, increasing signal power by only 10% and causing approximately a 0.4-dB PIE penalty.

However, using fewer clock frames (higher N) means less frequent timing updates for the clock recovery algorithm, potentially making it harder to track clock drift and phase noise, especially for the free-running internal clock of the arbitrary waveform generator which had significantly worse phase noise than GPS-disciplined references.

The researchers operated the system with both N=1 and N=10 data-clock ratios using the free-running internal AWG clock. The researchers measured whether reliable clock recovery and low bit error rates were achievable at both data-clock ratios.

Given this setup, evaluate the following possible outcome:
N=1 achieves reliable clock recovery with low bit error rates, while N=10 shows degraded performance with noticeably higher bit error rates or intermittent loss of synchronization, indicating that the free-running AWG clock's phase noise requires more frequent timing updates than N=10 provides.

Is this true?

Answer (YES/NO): NO